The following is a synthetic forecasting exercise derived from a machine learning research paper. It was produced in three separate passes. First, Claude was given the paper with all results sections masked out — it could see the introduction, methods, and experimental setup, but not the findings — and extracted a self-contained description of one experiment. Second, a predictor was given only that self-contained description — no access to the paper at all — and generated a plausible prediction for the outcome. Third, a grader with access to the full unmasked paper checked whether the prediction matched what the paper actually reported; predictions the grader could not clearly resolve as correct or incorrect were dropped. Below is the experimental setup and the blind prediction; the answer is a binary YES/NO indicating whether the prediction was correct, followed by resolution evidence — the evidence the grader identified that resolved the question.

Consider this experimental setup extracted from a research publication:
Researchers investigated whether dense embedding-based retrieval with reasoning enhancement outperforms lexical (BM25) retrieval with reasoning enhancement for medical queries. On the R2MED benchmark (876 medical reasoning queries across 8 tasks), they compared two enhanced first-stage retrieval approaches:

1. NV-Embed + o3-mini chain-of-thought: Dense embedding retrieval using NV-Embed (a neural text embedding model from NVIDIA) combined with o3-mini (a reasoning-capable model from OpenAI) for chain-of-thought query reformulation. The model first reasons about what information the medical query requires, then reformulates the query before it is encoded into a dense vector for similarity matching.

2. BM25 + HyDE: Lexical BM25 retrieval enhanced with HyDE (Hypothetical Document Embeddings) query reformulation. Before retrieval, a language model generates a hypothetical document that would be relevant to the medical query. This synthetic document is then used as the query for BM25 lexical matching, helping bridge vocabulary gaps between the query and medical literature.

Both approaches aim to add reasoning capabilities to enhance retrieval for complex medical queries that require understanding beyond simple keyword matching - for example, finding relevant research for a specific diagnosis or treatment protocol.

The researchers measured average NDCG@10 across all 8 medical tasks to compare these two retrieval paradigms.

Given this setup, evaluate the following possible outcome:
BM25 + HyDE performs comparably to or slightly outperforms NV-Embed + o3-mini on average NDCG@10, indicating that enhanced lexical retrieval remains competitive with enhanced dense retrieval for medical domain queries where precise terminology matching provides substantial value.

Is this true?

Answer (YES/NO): NO